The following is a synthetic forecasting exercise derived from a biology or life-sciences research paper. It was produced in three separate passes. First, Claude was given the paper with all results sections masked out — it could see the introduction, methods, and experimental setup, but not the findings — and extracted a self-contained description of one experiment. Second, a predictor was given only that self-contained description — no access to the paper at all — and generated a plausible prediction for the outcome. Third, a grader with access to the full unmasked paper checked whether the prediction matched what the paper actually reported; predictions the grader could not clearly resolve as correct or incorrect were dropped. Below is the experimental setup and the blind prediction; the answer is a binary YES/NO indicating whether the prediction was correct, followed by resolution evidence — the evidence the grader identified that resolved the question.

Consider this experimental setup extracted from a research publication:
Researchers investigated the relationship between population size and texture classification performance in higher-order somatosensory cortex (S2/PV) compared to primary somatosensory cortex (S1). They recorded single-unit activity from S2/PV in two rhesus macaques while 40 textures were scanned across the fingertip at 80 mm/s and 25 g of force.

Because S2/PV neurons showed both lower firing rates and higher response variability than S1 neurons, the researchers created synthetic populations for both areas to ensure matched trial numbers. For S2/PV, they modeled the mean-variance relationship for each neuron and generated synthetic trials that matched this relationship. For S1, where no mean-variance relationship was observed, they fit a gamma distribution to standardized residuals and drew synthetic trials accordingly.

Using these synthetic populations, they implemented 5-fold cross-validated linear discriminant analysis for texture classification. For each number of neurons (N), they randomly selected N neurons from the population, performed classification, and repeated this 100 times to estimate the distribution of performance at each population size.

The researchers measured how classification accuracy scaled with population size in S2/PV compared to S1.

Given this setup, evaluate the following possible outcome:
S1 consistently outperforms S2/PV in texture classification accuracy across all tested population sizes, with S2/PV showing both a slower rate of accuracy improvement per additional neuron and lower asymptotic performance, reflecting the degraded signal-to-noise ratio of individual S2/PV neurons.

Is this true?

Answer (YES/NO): YES